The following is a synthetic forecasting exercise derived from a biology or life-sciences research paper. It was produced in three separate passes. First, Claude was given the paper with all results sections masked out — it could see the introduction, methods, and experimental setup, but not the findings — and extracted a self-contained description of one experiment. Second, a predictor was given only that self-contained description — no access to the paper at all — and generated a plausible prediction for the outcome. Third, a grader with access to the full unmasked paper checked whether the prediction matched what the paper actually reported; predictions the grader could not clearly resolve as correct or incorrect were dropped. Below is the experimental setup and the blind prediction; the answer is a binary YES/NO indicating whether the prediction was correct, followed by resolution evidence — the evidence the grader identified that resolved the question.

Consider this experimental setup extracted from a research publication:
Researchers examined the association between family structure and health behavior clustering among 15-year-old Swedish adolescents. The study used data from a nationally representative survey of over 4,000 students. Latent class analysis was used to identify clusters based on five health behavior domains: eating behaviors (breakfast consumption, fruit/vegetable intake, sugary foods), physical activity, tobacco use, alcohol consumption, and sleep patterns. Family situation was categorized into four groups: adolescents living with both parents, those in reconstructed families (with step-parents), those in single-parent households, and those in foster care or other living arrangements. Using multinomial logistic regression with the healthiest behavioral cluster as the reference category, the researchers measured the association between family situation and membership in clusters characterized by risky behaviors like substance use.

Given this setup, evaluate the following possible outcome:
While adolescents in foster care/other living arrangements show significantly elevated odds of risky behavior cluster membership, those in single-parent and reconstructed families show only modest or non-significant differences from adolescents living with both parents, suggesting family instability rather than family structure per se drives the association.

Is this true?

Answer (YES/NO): NO